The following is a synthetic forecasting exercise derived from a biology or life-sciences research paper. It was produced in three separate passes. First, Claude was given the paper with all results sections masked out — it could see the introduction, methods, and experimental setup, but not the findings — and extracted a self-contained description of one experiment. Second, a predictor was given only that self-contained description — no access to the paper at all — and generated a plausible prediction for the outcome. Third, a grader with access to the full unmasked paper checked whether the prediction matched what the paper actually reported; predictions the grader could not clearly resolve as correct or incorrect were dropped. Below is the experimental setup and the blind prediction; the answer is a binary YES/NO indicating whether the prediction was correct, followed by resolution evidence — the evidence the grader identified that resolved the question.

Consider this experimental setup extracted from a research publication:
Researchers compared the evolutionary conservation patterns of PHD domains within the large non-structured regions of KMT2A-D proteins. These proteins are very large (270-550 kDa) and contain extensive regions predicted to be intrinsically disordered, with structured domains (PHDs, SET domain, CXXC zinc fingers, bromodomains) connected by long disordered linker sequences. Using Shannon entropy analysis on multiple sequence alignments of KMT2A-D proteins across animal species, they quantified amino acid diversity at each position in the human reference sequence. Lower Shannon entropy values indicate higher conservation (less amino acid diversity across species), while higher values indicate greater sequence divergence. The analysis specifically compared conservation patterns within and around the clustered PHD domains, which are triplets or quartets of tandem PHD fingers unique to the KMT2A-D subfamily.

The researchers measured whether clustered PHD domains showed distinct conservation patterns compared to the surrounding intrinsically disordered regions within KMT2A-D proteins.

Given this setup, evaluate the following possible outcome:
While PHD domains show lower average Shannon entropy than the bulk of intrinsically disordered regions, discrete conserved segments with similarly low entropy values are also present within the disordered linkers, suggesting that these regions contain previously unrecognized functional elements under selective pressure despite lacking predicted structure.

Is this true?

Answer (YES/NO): NO